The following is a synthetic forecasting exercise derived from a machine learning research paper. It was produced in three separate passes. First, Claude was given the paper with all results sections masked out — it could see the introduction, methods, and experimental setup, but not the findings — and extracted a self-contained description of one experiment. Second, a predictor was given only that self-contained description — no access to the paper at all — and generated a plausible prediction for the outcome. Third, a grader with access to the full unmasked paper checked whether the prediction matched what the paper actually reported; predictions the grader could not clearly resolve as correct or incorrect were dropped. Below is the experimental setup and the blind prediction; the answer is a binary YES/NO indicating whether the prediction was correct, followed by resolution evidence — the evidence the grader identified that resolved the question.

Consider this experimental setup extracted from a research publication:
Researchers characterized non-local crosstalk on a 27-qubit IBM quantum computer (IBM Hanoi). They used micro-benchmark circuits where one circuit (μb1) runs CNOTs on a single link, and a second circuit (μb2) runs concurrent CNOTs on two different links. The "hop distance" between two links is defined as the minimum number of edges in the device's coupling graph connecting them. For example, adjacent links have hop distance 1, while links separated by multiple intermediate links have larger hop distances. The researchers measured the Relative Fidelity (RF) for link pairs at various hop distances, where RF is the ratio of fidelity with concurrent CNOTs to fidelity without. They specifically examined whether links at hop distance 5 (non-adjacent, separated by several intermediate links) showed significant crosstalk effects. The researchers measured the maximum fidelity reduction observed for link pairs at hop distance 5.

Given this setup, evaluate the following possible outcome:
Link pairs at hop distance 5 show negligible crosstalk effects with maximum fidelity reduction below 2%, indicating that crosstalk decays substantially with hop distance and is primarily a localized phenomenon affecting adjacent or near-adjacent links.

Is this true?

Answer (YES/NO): NO